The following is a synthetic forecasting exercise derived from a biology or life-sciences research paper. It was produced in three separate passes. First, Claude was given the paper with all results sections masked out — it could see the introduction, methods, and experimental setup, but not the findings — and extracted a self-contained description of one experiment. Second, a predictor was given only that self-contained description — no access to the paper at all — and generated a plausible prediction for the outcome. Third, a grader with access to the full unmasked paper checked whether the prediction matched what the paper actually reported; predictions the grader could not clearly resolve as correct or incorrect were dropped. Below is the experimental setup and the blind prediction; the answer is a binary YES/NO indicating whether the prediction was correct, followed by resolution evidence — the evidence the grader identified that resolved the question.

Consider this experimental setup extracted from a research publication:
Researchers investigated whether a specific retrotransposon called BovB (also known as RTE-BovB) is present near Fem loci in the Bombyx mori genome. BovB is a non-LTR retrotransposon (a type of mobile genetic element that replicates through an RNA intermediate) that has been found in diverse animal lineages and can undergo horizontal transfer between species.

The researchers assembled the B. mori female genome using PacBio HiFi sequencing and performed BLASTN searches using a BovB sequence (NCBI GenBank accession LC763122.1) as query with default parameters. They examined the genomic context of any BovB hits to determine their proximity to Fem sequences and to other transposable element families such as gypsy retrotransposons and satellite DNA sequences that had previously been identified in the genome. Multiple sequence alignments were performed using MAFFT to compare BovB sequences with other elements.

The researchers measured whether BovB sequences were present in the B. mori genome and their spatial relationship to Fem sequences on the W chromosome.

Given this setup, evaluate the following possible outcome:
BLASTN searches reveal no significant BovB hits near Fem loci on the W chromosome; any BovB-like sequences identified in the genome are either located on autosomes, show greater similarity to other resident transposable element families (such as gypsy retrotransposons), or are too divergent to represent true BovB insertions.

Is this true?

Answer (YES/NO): NO